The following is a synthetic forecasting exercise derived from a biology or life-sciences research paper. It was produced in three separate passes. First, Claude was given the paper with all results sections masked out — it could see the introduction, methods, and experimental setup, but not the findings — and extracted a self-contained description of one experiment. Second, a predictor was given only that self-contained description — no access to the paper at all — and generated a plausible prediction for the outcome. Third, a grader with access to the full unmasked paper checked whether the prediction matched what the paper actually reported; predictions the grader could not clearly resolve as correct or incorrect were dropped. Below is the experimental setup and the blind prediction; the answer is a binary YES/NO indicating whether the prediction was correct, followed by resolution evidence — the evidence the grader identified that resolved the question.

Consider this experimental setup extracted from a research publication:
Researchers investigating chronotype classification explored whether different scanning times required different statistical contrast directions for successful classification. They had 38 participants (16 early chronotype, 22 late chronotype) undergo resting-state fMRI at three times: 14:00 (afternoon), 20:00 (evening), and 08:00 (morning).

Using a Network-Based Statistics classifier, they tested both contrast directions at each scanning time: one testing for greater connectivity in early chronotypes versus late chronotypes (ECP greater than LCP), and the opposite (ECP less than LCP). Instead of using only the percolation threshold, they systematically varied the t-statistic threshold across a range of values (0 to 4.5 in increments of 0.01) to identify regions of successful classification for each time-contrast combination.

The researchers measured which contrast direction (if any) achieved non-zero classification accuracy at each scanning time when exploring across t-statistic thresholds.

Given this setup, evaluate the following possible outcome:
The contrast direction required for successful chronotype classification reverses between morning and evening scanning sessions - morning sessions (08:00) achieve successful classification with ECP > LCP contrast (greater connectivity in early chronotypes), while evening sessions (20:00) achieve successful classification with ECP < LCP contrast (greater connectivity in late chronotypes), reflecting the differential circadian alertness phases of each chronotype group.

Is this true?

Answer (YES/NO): NO